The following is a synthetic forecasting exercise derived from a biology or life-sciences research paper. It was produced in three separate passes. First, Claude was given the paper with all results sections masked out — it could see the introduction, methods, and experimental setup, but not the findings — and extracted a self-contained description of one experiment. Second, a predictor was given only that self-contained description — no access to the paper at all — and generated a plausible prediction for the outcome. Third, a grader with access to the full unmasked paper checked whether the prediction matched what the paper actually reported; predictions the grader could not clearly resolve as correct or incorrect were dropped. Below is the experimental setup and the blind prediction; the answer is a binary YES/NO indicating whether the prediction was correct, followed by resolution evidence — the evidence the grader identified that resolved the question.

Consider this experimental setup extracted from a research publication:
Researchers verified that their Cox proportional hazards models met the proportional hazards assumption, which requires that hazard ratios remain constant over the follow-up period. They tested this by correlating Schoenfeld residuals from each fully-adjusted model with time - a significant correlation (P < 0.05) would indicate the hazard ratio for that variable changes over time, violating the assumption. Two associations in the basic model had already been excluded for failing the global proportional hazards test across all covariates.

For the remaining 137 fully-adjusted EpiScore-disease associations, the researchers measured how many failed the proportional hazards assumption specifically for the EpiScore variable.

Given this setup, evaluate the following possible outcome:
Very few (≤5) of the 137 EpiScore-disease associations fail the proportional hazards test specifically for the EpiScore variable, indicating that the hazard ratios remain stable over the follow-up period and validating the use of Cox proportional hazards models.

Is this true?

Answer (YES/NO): NO